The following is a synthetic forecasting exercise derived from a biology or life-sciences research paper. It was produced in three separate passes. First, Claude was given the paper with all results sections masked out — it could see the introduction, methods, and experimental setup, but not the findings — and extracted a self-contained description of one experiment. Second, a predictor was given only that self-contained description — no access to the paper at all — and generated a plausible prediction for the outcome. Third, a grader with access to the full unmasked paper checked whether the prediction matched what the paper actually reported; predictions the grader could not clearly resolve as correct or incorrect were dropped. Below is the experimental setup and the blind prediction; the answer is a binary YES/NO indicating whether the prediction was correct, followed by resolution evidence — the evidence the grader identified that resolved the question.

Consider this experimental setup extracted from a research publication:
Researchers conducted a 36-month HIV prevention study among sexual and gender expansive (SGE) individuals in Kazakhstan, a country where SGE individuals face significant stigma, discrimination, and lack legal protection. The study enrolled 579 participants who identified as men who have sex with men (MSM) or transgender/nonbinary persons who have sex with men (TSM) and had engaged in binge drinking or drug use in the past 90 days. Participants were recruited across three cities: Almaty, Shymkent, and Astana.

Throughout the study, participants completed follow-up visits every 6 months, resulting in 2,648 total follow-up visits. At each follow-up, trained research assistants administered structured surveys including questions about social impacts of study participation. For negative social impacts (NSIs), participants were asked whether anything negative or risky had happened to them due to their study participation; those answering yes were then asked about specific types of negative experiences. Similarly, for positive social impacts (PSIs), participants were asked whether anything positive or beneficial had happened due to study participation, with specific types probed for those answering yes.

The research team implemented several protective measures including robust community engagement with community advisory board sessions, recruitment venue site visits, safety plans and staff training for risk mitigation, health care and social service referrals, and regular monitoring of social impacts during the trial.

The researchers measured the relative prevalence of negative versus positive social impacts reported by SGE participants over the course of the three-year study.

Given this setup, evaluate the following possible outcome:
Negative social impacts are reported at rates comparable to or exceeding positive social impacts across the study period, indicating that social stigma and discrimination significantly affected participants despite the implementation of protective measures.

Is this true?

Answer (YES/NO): NO